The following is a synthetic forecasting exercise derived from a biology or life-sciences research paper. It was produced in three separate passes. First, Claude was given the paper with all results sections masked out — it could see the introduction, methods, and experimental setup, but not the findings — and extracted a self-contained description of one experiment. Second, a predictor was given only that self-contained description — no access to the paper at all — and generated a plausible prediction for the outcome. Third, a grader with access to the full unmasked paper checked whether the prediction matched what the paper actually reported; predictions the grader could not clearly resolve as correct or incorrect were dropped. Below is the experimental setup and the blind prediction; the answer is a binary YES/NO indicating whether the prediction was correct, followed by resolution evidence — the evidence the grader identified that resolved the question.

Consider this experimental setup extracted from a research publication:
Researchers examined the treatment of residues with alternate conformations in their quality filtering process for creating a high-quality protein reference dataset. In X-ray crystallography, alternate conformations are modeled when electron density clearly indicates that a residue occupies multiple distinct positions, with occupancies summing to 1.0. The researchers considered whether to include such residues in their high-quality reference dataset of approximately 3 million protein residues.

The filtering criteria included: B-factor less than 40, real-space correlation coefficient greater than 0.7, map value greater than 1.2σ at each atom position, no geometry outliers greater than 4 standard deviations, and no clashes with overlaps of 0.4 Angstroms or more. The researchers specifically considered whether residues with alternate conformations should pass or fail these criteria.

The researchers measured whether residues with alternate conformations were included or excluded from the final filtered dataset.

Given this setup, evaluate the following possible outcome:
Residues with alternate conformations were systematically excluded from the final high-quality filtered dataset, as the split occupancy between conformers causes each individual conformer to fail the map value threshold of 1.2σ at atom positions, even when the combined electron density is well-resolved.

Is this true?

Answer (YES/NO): NO